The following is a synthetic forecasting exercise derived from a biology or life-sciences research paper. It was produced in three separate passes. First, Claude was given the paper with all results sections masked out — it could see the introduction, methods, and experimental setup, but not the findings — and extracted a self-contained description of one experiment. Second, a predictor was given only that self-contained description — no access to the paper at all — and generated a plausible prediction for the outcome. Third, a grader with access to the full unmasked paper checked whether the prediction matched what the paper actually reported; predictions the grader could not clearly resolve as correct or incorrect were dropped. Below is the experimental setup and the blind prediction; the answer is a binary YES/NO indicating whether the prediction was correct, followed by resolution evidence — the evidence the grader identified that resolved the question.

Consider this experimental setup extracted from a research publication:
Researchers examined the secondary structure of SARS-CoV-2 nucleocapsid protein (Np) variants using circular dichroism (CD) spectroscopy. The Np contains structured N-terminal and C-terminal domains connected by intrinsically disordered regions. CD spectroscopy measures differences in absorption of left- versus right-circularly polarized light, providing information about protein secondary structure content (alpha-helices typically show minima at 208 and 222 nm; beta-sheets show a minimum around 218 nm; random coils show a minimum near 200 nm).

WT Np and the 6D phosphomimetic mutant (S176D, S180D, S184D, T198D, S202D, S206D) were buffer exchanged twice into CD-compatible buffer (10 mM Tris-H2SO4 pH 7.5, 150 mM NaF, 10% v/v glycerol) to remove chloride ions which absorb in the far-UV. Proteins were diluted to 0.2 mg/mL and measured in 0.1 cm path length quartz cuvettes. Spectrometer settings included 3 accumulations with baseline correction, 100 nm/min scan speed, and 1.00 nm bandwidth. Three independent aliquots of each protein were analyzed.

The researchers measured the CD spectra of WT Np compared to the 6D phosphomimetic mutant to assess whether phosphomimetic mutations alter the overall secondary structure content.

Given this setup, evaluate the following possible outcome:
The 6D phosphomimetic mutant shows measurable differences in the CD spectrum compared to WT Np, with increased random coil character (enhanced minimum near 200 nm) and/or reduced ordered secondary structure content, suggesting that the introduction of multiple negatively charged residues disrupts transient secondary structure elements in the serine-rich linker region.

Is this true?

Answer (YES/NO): NO